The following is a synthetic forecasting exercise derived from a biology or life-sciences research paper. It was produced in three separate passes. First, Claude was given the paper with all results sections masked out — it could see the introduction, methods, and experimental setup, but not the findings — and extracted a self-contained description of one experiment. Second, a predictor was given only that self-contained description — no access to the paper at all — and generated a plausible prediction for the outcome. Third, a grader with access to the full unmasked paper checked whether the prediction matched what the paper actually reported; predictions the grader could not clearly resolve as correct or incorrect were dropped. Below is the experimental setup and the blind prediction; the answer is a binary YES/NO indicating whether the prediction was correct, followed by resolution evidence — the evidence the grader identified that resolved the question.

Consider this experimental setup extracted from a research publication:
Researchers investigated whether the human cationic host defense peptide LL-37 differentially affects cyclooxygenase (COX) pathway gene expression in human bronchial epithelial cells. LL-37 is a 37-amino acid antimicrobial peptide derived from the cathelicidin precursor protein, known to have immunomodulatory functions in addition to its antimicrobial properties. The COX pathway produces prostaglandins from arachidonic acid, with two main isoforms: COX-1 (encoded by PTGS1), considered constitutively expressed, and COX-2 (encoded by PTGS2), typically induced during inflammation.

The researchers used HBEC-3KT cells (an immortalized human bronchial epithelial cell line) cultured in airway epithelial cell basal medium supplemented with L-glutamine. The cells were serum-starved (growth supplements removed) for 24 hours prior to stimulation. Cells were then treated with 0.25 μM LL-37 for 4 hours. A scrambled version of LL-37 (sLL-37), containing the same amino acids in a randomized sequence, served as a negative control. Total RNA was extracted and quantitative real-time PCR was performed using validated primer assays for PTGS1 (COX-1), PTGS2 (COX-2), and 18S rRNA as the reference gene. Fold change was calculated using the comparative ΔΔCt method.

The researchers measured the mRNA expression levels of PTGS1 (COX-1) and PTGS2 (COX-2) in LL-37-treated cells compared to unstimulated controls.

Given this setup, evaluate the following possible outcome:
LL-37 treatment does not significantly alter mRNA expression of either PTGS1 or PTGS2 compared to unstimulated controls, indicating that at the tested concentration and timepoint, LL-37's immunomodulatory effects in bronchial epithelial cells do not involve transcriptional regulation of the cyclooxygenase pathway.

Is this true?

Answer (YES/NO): NO